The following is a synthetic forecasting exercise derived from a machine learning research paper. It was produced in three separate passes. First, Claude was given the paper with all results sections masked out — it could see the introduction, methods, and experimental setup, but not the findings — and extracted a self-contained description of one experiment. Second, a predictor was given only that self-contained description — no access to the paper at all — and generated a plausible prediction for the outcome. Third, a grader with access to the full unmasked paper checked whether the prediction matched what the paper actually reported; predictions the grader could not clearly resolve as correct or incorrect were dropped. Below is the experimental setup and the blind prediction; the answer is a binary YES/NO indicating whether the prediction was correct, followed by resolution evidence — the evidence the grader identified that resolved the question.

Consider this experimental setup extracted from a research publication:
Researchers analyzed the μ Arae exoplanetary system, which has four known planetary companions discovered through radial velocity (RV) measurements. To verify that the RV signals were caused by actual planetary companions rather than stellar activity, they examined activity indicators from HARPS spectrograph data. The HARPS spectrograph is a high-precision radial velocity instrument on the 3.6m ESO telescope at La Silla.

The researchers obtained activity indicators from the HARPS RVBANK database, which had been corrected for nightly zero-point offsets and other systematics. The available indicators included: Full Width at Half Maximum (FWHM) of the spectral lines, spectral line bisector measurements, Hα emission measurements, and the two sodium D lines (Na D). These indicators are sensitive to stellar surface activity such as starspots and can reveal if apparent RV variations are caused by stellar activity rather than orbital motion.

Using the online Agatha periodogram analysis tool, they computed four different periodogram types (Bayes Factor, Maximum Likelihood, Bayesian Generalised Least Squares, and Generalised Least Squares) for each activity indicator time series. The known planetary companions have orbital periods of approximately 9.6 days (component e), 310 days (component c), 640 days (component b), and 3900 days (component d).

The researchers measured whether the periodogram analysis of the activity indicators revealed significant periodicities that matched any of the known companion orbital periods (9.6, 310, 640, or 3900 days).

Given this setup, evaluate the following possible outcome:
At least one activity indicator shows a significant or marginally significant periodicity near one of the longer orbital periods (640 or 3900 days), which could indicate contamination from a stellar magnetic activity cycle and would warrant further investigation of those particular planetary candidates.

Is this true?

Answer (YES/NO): NO